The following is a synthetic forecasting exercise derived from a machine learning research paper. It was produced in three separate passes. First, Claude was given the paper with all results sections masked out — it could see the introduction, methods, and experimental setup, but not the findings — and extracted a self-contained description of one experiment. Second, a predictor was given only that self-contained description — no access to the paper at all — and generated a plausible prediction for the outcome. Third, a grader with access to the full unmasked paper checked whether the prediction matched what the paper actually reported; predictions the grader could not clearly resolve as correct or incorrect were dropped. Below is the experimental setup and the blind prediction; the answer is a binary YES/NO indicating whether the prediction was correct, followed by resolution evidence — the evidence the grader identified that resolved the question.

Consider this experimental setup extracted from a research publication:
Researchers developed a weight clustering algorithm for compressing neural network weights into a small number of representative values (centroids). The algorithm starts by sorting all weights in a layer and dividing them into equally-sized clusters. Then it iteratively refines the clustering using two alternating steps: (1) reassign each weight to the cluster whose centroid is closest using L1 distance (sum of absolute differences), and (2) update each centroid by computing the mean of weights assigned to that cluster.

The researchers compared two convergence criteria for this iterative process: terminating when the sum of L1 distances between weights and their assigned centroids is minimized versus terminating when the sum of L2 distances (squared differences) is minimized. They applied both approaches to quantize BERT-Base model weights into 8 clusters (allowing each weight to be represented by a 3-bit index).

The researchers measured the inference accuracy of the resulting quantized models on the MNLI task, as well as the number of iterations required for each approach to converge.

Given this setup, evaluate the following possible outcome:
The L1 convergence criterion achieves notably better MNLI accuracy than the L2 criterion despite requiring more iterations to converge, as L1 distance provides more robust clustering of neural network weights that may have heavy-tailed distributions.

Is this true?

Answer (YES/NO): NO